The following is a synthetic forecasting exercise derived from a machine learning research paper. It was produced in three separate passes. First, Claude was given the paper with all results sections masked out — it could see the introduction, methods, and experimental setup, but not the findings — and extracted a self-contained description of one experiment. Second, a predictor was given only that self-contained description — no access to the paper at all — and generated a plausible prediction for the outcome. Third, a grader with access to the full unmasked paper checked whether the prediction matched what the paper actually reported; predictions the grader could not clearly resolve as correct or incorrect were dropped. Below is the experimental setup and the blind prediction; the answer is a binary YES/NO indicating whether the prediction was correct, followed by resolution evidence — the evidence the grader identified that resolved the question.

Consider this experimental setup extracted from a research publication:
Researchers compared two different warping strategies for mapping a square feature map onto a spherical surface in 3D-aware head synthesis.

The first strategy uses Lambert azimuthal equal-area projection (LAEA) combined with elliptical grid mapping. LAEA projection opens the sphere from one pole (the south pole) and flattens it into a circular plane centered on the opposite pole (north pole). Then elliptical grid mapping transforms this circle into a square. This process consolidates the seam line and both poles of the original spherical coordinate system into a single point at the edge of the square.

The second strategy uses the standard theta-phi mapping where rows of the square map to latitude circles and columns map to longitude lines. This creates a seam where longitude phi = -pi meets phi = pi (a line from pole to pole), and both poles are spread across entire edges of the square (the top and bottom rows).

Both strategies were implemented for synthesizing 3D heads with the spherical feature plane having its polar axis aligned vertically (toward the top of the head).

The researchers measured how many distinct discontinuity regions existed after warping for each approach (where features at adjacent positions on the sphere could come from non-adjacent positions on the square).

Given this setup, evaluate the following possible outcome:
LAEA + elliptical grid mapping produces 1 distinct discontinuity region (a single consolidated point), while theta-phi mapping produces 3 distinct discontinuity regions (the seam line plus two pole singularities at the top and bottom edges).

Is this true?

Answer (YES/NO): YES